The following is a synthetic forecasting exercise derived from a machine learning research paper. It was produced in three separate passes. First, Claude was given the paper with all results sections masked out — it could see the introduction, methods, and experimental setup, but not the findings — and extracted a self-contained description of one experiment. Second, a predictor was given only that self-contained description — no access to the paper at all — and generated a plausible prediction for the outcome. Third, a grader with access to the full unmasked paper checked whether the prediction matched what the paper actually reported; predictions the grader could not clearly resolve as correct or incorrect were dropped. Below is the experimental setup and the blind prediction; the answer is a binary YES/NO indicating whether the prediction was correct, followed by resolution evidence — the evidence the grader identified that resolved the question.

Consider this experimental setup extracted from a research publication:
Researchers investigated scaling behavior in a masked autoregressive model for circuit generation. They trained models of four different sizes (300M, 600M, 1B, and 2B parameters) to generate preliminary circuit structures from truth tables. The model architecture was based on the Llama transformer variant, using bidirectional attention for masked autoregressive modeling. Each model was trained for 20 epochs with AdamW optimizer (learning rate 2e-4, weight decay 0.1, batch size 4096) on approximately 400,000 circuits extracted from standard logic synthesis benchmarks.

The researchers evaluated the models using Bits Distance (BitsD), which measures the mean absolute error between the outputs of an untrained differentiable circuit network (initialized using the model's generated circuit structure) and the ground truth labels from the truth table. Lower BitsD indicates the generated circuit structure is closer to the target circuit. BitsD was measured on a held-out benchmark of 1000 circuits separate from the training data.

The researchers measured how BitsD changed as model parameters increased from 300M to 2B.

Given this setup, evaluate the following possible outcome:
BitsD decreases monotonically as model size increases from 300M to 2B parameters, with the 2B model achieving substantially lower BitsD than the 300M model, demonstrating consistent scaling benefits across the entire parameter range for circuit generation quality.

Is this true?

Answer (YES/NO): YES